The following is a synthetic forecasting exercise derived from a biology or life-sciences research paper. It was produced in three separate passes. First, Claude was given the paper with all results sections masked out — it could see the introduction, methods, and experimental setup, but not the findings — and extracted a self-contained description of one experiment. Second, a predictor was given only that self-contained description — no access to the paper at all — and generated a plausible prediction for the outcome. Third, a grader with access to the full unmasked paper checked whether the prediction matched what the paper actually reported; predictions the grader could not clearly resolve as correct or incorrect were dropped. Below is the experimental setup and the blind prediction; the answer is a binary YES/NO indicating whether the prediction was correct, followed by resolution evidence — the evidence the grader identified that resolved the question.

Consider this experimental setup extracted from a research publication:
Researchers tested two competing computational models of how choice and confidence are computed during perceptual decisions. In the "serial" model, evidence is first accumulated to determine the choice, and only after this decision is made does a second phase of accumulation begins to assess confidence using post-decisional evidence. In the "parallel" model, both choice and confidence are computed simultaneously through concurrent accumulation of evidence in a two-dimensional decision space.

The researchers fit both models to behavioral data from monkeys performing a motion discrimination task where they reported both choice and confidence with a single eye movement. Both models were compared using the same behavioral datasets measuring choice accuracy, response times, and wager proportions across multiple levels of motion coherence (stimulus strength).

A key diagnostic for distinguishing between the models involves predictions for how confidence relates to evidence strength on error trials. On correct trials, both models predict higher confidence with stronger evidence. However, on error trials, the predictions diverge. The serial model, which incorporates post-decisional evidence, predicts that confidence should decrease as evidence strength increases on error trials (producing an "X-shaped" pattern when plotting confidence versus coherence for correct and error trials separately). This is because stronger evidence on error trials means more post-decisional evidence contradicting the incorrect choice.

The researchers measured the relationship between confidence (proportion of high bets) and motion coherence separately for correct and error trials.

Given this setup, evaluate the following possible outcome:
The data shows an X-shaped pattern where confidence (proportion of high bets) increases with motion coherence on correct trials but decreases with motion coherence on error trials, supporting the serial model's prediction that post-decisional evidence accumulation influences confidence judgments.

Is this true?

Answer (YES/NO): NO